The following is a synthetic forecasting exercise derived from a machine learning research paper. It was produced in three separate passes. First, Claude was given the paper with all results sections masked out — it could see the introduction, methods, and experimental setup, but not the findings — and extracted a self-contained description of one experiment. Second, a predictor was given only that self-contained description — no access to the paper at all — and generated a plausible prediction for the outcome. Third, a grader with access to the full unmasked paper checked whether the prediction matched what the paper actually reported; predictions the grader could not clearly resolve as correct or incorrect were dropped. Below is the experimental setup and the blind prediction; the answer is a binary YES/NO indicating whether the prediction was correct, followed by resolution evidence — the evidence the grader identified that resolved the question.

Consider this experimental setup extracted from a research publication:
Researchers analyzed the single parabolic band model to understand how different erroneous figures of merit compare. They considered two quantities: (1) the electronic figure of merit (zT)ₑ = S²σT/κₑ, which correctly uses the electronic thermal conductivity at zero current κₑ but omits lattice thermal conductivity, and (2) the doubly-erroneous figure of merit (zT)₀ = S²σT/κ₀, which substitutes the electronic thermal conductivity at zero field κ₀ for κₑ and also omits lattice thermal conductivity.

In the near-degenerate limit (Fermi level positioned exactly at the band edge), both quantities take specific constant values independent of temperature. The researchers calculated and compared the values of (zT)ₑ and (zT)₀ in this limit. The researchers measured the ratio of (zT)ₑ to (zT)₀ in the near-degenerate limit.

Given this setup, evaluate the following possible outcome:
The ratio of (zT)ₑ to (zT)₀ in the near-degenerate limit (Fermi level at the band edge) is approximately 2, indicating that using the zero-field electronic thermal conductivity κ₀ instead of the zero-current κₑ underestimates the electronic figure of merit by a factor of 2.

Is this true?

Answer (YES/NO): NO